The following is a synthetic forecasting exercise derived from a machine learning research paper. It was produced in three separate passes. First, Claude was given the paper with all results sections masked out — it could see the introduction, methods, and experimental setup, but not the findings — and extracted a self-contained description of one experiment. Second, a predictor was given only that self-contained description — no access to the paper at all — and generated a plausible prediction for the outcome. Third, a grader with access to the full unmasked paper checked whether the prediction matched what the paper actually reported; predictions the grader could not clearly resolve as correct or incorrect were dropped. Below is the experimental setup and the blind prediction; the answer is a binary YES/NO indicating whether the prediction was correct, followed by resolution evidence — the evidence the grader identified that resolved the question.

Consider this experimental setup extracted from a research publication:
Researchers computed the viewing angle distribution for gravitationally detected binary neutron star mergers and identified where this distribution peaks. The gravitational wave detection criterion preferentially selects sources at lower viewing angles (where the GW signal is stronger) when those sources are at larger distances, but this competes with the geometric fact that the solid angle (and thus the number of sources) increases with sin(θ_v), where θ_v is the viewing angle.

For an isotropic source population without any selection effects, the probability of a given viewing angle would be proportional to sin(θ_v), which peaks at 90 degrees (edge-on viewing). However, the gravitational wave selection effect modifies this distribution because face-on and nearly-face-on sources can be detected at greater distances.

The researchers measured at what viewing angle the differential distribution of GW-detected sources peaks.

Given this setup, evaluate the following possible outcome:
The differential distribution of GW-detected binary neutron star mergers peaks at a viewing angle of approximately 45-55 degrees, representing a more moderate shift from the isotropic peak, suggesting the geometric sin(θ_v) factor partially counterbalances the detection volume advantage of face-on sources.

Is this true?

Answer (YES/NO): NO